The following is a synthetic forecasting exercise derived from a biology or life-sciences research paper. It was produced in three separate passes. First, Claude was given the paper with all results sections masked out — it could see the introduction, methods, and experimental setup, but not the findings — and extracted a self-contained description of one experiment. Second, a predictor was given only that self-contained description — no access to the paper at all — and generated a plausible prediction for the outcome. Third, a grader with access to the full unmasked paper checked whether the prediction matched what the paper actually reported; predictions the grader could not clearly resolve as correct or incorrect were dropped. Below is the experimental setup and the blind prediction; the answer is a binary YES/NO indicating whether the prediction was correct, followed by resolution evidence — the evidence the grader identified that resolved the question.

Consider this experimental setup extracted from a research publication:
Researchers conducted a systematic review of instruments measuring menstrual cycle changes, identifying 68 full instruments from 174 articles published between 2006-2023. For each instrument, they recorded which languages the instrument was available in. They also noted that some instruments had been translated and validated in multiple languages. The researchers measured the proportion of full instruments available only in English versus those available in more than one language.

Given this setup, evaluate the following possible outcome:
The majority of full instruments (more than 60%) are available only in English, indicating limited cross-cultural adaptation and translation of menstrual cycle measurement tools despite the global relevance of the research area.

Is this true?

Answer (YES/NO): NO